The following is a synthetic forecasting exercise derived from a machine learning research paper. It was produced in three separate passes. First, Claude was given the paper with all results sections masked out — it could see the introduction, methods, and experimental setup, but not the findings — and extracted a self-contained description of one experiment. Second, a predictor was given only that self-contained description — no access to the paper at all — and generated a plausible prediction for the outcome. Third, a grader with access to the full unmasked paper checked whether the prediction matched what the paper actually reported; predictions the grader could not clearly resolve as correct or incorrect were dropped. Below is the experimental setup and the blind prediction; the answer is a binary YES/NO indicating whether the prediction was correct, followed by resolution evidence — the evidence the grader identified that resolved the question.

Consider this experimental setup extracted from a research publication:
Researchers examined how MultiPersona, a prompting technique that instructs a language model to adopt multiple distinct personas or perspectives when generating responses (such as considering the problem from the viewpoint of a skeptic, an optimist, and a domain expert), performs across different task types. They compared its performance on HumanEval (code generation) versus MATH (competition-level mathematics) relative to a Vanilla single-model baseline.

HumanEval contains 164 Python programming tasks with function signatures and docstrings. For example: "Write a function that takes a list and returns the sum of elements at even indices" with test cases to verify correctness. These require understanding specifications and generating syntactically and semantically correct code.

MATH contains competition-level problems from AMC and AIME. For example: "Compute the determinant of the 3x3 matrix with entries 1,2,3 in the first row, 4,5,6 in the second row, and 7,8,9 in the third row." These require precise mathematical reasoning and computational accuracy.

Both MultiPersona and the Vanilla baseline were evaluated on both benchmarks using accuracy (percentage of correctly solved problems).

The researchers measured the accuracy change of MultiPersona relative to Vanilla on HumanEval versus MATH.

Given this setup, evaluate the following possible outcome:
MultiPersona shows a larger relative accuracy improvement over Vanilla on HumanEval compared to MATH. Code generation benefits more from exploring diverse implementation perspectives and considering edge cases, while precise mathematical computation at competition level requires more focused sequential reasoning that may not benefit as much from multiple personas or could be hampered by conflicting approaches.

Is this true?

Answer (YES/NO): YES